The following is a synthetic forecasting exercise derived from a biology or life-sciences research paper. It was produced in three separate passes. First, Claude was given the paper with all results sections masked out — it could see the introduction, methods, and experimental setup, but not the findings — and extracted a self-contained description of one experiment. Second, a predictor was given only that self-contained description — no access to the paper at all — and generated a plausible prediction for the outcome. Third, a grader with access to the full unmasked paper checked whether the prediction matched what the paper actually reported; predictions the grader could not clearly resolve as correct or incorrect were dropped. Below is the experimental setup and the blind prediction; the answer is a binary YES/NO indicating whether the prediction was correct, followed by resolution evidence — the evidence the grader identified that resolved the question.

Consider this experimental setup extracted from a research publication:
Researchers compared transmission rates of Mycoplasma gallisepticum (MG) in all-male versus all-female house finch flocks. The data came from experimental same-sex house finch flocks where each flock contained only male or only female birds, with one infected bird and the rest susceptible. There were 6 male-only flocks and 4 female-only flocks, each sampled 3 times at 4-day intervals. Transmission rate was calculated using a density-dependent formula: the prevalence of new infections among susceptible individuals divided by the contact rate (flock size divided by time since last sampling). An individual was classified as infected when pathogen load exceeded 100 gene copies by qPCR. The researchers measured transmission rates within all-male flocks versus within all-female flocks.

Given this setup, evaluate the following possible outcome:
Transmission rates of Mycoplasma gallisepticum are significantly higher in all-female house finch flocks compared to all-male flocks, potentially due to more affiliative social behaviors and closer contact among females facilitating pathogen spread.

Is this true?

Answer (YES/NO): NO